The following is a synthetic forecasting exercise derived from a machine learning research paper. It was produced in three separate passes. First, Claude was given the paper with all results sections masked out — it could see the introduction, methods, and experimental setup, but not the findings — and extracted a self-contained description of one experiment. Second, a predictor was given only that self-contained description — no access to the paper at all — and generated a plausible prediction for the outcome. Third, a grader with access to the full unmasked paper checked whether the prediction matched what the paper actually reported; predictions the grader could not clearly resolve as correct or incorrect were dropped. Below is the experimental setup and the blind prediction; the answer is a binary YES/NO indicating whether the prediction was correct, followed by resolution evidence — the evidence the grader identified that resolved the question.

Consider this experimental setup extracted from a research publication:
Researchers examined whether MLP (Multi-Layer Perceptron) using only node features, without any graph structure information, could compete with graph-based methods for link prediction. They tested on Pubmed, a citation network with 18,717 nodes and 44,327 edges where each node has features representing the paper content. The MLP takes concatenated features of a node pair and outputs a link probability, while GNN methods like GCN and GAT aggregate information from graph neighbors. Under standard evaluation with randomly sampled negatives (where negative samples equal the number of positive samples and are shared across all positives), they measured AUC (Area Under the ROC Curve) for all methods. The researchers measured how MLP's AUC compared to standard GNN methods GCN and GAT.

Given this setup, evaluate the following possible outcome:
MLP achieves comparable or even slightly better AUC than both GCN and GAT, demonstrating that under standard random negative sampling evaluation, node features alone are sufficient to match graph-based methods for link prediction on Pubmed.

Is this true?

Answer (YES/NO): YES